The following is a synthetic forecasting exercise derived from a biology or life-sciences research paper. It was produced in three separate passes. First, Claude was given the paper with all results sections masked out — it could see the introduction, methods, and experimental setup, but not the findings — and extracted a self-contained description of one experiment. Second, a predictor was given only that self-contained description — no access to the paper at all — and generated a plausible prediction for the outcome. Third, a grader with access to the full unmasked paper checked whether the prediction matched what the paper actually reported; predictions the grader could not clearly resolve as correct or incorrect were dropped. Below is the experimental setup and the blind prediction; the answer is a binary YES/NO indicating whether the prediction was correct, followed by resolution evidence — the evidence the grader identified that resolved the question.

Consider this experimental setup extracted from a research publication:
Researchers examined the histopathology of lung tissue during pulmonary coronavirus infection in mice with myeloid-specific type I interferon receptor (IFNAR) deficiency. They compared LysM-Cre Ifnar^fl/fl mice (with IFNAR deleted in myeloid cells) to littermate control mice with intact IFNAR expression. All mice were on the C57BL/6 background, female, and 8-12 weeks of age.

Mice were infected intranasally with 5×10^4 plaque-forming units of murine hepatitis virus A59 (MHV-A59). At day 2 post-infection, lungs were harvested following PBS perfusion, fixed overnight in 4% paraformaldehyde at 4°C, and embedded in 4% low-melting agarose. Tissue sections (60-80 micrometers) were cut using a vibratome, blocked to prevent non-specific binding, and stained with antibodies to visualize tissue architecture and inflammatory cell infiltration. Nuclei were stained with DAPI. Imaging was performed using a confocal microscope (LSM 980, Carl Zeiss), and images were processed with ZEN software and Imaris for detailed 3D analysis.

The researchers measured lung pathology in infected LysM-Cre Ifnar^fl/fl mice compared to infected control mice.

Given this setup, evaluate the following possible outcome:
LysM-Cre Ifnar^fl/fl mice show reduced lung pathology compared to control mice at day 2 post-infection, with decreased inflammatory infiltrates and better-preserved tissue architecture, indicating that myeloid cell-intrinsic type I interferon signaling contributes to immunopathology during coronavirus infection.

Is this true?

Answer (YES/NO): NO